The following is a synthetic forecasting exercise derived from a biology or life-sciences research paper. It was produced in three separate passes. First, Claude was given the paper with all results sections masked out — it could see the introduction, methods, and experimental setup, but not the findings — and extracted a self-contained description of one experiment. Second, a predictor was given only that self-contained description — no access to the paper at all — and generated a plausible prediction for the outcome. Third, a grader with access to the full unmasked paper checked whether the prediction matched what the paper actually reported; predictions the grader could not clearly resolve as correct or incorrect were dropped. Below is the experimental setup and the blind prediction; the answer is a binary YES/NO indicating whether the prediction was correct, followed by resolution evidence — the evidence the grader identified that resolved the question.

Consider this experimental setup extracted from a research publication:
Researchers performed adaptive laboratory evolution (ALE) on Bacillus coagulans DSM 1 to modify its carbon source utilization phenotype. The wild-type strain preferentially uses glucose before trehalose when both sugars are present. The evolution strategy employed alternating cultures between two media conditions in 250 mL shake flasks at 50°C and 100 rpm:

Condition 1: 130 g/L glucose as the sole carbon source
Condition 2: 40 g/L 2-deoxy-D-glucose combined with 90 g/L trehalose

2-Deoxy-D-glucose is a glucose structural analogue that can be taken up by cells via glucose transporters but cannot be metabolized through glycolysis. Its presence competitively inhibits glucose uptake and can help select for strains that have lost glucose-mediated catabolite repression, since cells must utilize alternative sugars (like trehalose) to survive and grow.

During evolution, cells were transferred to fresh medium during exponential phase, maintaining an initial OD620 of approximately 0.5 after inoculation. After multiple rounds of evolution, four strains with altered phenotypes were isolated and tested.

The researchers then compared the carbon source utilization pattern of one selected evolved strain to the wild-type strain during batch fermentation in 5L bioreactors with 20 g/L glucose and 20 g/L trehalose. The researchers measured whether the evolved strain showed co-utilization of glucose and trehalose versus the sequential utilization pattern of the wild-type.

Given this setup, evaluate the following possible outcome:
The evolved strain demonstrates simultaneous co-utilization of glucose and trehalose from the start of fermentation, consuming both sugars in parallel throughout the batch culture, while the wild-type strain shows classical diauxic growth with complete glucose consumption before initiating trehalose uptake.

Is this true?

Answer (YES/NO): YES